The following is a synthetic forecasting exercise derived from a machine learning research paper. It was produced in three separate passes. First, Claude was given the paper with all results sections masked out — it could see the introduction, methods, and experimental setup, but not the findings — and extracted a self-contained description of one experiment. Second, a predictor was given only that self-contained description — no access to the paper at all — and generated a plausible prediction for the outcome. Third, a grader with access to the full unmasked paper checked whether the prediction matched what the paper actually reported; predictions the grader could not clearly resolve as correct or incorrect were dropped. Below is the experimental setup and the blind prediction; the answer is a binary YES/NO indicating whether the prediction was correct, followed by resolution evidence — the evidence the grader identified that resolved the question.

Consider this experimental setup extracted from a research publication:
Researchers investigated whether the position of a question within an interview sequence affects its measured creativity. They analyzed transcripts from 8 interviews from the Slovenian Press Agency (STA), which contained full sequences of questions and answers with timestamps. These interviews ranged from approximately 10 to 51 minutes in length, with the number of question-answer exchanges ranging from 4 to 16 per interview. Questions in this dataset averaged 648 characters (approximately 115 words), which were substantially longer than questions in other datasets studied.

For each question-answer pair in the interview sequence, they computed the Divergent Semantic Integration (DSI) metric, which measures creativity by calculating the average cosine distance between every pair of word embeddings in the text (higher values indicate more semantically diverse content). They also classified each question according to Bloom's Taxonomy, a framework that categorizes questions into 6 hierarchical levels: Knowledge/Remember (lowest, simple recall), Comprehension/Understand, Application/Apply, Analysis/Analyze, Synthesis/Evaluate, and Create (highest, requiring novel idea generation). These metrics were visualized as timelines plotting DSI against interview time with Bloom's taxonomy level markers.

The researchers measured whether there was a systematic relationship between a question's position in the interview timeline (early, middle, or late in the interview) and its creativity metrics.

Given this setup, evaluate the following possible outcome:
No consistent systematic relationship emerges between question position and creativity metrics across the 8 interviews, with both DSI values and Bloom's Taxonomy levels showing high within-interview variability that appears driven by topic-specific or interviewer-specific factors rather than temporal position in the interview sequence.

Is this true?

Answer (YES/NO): NO